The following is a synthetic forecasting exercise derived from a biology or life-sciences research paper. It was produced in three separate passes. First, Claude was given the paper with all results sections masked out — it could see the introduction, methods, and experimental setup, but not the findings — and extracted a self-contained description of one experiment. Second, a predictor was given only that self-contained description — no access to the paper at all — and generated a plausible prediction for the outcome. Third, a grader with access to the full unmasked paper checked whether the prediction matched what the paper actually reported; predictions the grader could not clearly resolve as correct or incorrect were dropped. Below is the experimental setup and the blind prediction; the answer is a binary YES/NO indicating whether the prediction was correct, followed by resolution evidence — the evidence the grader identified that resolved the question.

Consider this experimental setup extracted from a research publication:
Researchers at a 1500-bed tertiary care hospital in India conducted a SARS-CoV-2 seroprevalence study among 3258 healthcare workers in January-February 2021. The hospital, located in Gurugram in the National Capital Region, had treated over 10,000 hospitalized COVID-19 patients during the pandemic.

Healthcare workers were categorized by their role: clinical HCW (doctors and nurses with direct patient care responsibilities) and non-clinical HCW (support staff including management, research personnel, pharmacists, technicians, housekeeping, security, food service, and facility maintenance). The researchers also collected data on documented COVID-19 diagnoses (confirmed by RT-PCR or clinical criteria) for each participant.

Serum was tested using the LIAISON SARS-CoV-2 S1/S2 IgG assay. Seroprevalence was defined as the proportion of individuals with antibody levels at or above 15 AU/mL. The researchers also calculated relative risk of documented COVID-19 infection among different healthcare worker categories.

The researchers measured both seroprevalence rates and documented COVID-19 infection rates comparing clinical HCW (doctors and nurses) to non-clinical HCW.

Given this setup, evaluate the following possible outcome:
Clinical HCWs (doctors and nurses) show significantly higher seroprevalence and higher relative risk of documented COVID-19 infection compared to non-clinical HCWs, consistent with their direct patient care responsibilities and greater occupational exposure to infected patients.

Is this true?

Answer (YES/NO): NO